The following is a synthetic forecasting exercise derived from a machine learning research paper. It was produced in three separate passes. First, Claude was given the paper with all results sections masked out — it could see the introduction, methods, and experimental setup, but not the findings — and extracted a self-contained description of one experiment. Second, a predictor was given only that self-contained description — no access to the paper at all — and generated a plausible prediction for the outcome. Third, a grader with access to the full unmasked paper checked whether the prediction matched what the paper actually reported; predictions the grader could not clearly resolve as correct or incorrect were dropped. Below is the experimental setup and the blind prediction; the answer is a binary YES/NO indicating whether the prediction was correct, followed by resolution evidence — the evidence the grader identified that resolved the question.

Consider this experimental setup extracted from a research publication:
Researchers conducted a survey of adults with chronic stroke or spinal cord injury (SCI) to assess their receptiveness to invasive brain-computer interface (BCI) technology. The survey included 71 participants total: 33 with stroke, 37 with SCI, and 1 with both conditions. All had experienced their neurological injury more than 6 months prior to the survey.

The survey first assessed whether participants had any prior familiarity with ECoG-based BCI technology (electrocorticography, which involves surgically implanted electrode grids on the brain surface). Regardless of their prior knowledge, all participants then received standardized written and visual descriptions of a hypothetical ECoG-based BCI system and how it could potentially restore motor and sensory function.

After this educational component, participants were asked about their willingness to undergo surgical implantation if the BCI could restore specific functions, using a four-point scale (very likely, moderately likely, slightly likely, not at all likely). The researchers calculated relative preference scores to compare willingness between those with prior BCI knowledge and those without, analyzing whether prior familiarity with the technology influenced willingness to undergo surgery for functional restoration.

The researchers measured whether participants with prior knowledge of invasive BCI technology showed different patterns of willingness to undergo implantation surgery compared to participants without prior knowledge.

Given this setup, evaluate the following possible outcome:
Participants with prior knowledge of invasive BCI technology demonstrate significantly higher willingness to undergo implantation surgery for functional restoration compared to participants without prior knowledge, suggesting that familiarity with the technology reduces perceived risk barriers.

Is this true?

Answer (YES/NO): NO